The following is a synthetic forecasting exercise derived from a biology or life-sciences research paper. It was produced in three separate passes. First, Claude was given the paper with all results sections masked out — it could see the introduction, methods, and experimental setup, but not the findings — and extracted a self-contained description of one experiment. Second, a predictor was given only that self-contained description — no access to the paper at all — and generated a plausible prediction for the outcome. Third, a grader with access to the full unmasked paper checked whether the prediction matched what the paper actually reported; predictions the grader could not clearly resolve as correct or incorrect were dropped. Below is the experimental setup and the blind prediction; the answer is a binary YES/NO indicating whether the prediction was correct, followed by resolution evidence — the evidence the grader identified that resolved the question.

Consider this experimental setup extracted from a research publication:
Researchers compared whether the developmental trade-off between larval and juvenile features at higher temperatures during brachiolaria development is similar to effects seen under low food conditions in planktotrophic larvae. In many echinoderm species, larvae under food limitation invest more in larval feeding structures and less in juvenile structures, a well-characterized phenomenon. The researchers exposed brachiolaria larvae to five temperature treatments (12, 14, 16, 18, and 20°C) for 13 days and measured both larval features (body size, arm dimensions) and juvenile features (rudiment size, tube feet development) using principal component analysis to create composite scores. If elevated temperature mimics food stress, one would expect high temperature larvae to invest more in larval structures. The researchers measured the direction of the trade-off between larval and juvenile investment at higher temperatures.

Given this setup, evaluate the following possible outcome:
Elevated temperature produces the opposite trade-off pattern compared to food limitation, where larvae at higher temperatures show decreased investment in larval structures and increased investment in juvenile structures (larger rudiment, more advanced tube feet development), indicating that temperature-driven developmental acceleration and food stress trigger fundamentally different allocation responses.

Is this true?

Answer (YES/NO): NO